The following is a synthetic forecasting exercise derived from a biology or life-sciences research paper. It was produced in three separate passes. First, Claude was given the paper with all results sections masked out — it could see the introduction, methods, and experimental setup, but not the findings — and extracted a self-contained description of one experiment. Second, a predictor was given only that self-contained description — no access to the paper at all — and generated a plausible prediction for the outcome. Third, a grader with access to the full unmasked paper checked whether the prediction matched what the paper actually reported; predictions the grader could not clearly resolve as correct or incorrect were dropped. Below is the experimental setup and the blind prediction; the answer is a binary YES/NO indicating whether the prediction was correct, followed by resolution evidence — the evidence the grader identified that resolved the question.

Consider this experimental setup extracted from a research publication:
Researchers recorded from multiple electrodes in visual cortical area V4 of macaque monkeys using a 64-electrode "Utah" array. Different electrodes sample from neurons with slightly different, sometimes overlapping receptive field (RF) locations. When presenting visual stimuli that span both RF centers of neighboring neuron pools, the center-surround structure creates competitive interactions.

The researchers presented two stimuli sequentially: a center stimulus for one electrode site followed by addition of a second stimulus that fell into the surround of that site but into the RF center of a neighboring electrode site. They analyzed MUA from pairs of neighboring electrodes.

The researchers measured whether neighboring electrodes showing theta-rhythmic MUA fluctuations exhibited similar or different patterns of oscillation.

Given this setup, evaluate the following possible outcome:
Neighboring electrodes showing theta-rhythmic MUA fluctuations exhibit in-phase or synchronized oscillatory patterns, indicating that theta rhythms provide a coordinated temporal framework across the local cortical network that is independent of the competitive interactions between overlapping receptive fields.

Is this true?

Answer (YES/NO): NO